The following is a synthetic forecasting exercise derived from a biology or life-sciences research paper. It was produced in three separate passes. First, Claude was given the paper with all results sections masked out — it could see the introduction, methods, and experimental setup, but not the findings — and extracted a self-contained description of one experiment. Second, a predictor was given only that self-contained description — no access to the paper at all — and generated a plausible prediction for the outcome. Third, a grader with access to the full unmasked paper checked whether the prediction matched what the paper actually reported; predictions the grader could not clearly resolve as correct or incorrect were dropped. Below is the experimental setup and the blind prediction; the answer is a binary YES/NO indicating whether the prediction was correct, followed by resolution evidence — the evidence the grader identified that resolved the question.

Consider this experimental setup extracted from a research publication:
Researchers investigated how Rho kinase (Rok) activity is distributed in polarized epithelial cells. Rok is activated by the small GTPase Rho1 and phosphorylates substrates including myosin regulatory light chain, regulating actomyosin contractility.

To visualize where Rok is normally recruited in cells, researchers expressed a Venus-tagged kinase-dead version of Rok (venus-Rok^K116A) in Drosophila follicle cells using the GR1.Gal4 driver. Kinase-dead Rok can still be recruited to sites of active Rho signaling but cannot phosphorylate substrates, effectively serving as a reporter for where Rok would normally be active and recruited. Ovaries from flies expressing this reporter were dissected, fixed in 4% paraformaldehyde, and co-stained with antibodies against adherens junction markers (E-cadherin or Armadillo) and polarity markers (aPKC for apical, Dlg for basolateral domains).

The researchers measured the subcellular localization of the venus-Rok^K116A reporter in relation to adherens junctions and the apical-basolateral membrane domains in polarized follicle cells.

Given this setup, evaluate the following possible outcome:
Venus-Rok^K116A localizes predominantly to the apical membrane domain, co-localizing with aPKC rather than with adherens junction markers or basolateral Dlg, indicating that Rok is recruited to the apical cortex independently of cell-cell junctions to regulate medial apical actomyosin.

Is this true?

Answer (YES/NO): YES